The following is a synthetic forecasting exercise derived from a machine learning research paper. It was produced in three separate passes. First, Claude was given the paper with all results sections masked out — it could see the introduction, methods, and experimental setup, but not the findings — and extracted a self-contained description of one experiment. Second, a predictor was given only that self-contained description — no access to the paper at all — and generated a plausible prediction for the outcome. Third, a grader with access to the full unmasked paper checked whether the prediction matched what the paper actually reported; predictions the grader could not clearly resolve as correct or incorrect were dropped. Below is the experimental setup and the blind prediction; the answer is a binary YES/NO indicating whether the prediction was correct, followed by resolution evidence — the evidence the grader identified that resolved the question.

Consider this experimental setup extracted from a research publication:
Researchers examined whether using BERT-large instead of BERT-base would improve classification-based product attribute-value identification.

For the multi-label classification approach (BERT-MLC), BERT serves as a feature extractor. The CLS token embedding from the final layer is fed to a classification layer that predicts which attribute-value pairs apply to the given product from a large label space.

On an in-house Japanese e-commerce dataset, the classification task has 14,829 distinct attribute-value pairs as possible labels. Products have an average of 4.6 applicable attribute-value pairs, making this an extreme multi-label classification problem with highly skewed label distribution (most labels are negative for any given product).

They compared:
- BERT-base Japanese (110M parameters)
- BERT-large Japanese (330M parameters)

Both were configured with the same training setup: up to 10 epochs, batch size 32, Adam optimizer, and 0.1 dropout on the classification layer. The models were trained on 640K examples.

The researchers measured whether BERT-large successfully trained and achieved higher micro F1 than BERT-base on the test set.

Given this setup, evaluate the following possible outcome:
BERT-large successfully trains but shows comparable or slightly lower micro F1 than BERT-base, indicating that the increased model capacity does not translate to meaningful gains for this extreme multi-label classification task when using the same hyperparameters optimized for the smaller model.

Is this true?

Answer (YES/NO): NO